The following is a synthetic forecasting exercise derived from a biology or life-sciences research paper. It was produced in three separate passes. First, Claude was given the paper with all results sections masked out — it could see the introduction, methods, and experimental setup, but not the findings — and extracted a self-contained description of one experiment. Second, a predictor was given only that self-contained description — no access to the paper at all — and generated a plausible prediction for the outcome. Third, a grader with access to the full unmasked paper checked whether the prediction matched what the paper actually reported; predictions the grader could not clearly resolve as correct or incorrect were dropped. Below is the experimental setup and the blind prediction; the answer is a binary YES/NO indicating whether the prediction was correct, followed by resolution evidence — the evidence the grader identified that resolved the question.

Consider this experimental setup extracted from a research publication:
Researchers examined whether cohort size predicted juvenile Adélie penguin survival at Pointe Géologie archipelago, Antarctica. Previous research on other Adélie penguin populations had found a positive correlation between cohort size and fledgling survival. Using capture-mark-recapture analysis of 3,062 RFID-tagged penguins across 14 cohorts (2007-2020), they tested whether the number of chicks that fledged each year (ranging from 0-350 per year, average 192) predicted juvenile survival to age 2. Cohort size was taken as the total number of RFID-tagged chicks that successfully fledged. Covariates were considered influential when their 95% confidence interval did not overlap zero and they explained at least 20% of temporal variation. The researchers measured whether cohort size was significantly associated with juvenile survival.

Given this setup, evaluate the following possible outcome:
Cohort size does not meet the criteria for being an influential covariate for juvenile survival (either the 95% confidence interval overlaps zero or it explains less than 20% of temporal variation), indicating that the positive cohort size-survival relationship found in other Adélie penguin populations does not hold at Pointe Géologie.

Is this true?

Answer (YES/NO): YES